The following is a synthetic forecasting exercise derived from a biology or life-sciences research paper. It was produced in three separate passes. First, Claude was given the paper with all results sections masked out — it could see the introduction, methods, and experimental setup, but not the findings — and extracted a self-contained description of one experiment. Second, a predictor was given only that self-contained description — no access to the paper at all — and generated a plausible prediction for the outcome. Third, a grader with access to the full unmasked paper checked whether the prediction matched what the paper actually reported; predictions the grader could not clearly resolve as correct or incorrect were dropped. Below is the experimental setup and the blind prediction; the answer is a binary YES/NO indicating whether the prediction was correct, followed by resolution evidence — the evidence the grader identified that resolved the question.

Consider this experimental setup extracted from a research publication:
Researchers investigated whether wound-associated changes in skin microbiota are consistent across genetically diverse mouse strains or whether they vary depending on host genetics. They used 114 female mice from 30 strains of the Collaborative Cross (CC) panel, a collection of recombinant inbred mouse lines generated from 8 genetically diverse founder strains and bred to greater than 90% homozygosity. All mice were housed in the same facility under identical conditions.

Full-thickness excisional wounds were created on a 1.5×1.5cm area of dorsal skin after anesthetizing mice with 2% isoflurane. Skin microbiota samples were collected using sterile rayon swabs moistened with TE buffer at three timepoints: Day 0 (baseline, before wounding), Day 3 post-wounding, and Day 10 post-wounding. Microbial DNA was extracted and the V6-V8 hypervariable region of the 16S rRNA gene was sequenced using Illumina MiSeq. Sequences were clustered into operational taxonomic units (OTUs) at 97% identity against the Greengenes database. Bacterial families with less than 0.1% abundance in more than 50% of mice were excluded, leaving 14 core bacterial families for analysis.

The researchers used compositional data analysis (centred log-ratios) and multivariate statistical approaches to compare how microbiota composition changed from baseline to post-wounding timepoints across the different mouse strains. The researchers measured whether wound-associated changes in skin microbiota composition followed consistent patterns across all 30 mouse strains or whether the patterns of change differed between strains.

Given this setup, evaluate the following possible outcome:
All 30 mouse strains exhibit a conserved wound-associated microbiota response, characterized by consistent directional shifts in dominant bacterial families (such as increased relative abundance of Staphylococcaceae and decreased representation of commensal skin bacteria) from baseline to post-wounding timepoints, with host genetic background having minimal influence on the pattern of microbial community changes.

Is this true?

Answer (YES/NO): NO